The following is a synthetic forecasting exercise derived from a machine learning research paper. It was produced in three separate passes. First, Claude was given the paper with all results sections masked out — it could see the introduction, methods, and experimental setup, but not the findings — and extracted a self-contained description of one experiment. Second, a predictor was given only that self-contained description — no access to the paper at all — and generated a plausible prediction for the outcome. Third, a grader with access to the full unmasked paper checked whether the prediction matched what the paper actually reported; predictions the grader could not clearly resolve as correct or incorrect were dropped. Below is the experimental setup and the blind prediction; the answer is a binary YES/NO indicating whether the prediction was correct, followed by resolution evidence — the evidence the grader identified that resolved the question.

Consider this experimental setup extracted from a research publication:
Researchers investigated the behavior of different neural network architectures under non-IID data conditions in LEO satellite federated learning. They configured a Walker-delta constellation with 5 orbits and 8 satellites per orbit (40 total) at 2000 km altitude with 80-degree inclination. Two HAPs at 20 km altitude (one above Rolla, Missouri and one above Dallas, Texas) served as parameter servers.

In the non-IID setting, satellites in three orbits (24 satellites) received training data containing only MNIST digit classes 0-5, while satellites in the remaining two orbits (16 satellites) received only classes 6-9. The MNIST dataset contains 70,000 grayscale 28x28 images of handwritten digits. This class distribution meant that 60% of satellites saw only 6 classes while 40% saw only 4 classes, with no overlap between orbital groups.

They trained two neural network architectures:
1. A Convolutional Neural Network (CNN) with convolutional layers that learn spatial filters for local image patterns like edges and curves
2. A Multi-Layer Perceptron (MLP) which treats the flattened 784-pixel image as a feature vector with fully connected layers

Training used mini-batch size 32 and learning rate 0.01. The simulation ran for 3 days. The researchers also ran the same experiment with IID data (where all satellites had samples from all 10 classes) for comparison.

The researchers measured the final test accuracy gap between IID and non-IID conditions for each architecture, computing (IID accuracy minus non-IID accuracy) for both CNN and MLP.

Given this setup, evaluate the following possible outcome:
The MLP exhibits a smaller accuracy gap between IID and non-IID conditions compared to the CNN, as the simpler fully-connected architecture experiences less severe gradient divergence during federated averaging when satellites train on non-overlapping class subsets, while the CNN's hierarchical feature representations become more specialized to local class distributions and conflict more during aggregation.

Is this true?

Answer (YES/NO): YES